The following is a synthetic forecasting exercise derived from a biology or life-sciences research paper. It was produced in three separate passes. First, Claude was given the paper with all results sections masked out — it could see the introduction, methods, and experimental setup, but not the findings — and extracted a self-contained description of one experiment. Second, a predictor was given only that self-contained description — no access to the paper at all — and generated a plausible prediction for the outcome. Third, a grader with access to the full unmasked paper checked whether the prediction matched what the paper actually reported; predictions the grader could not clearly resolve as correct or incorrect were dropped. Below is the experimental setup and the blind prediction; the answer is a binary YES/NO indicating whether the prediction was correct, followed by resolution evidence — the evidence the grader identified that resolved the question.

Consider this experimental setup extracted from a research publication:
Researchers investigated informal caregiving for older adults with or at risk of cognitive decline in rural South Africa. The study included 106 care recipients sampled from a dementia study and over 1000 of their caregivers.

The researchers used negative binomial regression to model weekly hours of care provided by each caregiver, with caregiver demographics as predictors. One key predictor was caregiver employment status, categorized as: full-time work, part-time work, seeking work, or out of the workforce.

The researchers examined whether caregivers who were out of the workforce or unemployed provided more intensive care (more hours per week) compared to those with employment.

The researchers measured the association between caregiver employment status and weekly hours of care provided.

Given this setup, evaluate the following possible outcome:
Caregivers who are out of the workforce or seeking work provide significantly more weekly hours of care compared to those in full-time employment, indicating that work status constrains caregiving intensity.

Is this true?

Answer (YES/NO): YES